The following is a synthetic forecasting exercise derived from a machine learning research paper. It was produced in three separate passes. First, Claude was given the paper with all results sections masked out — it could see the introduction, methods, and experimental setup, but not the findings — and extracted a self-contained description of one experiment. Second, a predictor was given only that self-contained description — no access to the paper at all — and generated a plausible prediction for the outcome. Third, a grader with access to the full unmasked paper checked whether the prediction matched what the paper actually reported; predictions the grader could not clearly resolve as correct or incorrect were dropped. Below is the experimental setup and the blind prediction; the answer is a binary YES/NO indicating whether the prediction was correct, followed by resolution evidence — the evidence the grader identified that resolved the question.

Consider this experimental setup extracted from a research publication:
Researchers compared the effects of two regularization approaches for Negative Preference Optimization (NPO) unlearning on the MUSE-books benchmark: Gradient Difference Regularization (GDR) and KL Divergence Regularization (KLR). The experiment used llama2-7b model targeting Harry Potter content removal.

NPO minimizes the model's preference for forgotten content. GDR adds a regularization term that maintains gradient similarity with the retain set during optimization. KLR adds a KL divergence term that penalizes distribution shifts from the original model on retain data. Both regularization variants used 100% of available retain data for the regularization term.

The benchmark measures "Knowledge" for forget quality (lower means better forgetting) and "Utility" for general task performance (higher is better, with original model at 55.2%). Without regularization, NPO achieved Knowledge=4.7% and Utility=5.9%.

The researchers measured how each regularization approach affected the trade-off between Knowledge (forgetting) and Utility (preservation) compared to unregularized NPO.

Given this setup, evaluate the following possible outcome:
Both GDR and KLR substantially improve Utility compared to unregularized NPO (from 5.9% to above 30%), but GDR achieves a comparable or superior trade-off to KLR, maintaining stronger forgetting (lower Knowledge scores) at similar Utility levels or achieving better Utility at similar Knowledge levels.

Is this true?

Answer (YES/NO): YES